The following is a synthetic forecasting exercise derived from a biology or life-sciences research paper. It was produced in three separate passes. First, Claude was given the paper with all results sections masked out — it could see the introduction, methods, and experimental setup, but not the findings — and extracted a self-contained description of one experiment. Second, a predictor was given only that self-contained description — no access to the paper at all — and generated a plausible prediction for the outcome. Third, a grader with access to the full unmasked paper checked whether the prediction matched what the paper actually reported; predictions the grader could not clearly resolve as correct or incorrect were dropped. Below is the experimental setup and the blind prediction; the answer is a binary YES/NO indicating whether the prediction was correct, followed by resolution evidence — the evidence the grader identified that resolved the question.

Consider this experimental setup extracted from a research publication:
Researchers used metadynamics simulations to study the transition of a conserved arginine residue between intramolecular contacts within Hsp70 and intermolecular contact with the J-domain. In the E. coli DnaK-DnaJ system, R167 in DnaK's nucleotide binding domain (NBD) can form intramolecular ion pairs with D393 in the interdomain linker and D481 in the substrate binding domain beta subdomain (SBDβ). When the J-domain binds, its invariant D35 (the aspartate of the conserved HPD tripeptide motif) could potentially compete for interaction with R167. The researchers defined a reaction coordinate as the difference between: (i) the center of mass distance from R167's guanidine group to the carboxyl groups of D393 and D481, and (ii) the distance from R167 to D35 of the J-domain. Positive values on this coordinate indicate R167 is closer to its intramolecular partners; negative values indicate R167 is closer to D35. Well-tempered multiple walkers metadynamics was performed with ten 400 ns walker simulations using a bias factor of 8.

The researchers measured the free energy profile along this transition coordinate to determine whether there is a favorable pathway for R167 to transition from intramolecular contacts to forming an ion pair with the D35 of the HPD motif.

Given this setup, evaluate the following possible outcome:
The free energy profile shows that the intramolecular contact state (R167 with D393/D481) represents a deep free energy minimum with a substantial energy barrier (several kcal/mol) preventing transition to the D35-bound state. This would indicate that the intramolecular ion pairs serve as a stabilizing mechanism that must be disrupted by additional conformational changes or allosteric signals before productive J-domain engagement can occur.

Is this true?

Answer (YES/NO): NO